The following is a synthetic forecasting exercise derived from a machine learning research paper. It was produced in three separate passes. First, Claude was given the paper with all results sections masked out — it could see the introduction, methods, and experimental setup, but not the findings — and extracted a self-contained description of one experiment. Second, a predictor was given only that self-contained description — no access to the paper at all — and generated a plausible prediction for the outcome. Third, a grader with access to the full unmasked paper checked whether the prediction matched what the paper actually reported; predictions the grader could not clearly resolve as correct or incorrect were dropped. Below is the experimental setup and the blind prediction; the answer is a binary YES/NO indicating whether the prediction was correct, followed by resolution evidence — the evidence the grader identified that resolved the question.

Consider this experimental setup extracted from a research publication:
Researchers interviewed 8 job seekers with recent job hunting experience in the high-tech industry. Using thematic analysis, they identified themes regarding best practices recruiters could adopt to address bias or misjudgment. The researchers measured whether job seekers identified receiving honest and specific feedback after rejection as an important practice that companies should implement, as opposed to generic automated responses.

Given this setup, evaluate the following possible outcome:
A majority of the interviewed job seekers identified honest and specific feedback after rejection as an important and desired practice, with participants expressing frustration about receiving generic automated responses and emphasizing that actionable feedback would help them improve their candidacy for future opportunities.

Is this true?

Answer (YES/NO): YES